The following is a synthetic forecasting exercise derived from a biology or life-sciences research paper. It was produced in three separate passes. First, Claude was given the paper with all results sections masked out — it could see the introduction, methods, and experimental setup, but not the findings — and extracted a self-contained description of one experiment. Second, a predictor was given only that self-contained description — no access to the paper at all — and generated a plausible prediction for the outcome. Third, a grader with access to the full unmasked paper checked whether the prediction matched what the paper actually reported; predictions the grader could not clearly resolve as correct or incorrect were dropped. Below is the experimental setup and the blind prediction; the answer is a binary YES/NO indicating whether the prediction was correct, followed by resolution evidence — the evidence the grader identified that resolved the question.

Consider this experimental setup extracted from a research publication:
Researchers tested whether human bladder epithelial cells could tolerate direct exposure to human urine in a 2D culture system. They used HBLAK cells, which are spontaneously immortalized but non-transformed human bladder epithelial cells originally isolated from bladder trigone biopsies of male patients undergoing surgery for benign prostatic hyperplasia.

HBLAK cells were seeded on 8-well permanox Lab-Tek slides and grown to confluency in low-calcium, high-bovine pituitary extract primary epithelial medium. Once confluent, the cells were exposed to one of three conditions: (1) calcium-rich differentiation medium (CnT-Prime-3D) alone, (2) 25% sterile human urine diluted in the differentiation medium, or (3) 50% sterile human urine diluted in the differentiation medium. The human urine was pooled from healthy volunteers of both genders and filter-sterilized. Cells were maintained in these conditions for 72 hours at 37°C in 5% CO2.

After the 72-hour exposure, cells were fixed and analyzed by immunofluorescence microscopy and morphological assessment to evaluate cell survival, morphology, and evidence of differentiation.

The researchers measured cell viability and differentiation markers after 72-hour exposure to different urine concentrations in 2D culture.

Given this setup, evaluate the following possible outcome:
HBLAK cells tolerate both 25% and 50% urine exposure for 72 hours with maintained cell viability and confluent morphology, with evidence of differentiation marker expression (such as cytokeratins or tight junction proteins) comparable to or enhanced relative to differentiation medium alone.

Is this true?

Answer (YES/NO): NO